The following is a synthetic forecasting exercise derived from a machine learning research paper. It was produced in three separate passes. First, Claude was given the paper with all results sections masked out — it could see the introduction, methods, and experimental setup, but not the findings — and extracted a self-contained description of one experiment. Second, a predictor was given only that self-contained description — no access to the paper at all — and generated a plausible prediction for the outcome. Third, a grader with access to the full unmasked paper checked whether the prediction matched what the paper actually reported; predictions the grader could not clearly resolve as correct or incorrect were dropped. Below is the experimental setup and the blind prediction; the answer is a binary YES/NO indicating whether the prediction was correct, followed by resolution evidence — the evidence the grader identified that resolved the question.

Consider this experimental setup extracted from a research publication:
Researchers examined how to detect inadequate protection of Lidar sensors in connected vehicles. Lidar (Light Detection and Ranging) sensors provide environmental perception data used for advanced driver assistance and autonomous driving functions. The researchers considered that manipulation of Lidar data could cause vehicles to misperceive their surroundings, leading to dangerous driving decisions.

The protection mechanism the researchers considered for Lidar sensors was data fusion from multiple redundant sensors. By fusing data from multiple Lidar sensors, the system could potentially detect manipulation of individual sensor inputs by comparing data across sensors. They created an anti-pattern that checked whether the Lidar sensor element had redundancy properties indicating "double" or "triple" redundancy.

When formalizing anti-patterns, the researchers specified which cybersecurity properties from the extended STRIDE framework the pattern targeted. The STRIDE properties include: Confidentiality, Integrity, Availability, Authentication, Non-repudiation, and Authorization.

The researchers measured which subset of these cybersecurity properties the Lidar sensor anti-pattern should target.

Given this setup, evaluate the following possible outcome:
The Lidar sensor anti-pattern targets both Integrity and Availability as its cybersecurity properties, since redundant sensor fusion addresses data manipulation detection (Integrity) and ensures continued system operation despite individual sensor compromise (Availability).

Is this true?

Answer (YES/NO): NO